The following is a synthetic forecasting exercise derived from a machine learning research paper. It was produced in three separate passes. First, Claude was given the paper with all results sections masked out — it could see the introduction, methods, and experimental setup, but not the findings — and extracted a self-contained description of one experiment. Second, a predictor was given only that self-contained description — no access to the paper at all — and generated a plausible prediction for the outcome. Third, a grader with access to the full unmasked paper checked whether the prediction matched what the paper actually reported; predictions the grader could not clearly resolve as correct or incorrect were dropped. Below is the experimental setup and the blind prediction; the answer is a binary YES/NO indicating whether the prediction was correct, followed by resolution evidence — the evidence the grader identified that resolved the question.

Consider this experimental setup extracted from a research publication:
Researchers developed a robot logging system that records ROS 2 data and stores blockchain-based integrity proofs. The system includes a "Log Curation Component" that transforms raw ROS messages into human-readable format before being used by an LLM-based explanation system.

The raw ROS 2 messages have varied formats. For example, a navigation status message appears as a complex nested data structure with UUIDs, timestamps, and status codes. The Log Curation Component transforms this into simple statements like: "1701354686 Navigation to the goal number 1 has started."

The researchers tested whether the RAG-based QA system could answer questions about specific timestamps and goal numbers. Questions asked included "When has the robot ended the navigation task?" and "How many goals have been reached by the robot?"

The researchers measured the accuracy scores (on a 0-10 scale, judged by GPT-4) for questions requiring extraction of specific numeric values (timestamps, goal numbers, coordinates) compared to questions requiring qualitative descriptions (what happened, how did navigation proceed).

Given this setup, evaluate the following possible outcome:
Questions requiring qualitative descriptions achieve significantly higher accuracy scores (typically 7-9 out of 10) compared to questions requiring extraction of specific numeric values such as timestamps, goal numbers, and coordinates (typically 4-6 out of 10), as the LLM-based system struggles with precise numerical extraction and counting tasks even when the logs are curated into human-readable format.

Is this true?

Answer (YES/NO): NO